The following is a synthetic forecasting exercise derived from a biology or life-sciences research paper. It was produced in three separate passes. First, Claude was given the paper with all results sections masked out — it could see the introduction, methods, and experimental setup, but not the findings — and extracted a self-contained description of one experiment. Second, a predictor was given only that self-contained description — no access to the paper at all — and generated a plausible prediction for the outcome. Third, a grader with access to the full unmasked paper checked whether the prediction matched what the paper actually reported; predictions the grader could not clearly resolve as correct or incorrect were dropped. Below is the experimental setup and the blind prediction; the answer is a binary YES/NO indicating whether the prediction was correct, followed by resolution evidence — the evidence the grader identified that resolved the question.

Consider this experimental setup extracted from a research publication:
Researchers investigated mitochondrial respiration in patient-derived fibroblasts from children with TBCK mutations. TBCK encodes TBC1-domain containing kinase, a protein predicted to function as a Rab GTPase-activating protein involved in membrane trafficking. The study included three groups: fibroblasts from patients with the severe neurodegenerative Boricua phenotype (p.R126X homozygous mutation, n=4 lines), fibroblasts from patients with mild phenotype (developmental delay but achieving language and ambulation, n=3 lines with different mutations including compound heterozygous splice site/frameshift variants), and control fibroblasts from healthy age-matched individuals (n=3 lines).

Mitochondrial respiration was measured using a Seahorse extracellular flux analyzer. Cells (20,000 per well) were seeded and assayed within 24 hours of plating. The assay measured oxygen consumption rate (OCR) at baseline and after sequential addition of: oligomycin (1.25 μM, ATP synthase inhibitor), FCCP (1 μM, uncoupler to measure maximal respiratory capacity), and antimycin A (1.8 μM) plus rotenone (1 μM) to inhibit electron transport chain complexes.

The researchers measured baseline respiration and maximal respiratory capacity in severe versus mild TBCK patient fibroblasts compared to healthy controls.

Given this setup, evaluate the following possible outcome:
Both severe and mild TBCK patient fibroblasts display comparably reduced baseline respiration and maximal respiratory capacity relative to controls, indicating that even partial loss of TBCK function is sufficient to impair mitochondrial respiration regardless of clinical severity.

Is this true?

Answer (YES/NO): NO